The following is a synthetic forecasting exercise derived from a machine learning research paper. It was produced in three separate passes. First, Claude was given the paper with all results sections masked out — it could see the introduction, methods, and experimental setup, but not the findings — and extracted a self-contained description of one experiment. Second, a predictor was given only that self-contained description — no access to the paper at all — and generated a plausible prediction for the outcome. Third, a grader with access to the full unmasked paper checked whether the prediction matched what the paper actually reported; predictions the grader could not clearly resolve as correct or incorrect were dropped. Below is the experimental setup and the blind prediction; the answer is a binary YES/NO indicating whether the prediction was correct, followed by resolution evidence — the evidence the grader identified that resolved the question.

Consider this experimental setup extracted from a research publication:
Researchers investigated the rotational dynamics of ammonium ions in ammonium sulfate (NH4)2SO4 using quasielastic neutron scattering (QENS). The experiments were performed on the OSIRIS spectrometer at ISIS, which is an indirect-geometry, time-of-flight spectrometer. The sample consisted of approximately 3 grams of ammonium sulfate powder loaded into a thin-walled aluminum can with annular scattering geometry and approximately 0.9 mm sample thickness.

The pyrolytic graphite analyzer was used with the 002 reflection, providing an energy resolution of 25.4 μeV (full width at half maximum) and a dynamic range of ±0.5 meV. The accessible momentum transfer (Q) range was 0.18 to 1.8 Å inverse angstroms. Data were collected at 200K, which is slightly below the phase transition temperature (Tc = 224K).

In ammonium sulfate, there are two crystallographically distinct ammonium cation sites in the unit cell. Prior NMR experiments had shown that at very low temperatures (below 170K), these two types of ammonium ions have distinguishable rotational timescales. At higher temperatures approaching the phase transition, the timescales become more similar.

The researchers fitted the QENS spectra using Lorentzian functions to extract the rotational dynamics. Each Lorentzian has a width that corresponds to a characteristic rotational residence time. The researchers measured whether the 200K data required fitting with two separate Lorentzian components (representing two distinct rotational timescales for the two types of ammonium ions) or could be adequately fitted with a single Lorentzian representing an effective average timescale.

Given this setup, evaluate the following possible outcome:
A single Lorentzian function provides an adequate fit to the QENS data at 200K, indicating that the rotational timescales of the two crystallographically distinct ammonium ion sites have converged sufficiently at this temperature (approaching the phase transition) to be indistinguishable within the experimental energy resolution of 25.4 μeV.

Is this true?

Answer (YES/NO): YES